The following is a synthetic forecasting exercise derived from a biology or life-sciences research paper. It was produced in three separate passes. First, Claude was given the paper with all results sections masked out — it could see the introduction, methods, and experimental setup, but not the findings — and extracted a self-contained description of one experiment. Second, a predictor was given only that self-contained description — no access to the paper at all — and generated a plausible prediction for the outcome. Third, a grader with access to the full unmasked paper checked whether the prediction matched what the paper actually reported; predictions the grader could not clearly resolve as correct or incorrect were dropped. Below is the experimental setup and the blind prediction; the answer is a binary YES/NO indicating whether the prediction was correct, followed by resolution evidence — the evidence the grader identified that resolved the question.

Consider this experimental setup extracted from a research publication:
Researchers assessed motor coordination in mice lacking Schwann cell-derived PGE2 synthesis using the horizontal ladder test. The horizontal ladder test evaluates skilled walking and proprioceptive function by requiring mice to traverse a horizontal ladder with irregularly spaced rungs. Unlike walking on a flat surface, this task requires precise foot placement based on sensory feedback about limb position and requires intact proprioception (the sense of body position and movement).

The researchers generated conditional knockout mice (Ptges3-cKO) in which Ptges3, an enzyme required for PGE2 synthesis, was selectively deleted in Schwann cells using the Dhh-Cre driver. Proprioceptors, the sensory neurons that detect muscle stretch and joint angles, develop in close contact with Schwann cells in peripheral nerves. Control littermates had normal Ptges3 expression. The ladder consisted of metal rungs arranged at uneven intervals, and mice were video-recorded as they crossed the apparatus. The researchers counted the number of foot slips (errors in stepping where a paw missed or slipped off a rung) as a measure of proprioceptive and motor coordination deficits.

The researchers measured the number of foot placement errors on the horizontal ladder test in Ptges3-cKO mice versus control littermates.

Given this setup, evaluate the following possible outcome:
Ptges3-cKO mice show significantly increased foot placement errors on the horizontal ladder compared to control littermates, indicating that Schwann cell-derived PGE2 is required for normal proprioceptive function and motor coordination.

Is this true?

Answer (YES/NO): YES